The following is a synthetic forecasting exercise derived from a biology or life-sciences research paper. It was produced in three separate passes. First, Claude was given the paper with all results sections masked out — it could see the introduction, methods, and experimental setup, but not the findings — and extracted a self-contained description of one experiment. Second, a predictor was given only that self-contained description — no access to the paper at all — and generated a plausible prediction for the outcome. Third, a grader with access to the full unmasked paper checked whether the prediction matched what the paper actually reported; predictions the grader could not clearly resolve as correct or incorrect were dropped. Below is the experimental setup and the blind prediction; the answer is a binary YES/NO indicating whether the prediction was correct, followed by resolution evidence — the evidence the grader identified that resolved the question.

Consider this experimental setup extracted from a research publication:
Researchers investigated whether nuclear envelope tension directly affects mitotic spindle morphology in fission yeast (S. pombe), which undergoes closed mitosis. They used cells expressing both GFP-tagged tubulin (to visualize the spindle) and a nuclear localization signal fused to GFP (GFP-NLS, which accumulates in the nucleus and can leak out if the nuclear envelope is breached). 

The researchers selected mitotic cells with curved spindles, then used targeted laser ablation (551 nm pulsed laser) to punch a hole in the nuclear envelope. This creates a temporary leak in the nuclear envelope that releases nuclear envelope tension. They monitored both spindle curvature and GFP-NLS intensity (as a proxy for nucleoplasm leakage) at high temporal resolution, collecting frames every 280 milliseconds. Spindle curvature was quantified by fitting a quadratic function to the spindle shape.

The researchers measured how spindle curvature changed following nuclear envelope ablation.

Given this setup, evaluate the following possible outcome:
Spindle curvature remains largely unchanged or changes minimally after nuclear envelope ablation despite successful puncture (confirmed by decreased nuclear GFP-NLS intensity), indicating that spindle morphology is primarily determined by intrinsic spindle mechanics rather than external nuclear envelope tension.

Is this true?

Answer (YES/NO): NO